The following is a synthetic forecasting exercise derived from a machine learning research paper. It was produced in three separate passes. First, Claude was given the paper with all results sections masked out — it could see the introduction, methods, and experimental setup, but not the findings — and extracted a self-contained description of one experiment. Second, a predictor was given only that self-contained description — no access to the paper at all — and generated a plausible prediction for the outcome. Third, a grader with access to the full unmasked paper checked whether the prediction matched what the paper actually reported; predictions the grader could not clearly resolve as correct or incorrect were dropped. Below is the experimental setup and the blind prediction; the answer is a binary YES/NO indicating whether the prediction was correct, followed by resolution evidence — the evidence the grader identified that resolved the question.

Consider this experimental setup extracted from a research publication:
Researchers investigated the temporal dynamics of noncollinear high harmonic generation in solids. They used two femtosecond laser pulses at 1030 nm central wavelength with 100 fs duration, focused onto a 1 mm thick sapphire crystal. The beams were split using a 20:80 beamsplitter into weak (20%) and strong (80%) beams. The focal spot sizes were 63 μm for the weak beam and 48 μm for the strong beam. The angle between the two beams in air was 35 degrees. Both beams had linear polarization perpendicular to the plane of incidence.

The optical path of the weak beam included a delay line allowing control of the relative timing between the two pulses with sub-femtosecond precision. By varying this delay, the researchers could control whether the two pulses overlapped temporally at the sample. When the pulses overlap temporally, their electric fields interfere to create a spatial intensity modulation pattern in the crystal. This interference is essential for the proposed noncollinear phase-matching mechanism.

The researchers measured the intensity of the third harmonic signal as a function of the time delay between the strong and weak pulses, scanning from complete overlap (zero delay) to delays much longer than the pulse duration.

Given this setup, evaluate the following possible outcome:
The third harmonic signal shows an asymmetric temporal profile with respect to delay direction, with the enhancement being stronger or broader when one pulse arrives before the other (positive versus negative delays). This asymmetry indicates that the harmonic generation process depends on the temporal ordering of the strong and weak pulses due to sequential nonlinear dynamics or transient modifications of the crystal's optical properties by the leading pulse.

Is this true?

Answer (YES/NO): NO